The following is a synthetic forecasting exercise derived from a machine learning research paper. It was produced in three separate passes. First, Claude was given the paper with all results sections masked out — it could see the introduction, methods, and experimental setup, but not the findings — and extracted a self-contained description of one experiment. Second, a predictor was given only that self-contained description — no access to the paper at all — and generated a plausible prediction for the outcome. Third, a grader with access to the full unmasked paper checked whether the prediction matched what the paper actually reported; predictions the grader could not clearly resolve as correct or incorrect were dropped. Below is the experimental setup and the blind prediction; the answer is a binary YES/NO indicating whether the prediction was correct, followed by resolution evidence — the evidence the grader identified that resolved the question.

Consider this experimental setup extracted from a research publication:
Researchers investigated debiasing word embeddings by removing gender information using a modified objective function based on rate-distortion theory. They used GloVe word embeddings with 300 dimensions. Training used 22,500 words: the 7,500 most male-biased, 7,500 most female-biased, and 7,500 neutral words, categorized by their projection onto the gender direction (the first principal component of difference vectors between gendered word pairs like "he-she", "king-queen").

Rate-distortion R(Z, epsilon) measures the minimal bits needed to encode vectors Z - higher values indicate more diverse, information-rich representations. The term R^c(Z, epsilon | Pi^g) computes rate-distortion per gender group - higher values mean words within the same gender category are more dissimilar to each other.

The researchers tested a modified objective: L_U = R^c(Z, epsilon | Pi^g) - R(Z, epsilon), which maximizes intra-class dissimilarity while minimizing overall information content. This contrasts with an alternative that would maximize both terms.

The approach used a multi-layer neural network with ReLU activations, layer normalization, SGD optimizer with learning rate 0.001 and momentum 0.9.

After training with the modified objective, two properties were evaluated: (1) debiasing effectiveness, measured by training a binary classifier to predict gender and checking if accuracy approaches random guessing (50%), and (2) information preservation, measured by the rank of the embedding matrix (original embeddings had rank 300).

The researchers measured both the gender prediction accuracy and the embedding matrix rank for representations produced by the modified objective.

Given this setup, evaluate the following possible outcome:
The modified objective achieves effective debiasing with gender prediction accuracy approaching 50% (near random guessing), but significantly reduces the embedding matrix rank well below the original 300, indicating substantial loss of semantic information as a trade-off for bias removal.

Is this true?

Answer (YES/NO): YES